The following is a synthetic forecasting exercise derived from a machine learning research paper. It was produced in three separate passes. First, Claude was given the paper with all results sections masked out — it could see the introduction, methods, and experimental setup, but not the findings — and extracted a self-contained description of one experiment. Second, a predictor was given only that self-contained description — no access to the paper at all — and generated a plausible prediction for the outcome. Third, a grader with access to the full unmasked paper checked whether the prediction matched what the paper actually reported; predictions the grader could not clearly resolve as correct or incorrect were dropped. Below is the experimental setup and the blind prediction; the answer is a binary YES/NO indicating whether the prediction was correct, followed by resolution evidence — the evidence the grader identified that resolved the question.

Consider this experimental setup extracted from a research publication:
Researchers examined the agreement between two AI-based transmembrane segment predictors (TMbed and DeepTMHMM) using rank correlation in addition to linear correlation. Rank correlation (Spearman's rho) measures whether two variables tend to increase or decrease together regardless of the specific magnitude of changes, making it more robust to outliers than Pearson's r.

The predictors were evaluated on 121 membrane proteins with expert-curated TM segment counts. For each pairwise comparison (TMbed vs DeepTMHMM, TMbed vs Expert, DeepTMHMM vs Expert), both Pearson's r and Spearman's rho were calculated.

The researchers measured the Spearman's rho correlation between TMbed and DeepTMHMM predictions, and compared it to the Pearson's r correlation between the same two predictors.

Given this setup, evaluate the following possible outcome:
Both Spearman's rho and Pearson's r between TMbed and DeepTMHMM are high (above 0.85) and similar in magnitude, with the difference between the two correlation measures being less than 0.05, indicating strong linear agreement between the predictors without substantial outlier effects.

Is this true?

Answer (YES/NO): NO